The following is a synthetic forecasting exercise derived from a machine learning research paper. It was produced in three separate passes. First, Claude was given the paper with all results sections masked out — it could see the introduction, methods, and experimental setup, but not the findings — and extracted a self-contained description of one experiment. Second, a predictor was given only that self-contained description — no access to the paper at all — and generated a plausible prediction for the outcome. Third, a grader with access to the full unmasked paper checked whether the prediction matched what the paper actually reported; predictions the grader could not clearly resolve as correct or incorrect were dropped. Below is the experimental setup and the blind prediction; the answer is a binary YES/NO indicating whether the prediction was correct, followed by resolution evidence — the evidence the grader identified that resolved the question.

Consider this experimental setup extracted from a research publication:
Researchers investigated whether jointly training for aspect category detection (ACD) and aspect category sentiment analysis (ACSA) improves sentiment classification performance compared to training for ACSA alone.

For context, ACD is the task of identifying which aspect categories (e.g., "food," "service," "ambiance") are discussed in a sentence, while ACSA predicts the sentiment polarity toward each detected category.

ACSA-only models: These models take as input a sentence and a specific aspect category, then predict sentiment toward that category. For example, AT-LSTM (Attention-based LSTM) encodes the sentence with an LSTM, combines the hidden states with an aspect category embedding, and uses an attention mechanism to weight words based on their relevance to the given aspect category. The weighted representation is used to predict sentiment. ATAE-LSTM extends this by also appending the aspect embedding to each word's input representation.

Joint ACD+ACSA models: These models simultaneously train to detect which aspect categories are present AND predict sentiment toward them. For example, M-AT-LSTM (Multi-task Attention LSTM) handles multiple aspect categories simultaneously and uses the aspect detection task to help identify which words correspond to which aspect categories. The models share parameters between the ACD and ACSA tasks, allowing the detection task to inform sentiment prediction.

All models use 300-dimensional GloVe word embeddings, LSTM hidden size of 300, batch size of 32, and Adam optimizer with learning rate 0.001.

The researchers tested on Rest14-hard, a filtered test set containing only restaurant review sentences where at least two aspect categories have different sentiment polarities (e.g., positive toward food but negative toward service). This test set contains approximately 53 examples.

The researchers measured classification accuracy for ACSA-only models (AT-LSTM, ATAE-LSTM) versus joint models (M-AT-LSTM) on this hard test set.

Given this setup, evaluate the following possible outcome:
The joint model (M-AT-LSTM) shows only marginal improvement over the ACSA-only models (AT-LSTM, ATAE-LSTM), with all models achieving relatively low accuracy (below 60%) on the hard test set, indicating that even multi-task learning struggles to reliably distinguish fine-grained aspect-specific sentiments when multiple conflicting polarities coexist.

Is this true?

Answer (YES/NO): NO